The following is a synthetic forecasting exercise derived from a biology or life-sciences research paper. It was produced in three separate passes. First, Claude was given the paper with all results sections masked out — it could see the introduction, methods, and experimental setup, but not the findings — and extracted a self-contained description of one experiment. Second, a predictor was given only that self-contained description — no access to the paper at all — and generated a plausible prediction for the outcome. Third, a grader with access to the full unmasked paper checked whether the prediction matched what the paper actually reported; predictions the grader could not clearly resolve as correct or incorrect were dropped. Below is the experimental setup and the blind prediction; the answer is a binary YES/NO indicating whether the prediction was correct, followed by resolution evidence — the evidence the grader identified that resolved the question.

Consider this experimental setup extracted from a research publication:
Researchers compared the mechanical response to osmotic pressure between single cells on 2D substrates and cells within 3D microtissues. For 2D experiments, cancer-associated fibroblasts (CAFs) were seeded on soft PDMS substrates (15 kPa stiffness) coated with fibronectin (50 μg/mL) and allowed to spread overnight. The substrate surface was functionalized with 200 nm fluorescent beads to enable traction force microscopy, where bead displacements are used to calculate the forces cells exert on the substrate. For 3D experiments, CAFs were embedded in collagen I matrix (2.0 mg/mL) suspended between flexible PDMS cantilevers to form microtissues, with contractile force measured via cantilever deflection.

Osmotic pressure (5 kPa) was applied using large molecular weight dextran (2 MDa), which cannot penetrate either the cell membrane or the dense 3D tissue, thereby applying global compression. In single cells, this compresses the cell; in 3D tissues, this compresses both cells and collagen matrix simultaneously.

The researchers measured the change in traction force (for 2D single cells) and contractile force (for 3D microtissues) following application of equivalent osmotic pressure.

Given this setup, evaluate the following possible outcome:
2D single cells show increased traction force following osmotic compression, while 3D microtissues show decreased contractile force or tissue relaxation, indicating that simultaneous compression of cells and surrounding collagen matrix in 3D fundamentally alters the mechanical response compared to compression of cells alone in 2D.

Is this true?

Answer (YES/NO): NO